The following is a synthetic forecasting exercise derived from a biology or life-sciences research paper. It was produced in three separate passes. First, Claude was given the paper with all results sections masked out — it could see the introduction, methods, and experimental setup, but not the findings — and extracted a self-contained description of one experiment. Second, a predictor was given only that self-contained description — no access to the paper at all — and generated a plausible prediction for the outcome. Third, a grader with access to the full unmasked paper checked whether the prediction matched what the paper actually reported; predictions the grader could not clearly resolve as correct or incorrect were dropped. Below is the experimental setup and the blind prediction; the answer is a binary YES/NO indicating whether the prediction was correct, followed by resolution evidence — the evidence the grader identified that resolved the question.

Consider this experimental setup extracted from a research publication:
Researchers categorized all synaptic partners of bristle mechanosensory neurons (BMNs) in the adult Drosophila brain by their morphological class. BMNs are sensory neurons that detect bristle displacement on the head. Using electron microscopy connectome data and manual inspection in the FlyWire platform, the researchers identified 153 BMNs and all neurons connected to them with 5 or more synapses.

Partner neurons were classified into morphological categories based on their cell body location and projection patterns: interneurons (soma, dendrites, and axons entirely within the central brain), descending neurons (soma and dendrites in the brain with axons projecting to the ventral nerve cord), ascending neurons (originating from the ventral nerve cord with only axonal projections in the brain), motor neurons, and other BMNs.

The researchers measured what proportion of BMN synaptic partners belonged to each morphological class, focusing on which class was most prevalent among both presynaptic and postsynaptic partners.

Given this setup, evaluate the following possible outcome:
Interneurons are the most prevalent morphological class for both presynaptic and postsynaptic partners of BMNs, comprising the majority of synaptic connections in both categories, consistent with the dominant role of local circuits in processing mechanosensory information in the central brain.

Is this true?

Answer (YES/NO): NO